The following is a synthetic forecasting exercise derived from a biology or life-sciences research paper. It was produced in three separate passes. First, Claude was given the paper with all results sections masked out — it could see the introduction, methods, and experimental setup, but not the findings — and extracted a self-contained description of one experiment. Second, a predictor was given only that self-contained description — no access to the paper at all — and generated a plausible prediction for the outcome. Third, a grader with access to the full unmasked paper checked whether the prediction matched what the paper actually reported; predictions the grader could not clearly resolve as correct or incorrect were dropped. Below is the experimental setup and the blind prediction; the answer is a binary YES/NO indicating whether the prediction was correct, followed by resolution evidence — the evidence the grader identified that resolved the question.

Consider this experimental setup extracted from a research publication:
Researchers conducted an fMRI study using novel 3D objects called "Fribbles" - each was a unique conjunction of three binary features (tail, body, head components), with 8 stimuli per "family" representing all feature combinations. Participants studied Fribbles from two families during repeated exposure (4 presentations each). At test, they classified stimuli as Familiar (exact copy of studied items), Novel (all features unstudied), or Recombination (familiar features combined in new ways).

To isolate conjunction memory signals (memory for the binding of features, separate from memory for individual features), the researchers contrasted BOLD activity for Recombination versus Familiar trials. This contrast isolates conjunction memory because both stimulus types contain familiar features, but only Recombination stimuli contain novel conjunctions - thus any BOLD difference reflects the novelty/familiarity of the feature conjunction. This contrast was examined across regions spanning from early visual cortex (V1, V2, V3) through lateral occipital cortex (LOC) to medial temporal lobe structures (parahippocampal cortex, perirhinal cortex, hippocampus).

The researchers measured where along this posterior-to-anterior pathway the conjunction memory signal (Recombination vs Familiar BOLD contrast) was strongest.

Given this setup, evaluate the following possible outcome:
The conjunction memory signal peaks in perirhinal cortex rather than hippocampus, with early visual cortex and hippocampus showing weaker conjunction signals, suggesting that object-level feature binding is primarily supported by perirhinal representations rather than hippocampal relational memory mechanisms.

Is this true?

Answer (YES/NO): YES